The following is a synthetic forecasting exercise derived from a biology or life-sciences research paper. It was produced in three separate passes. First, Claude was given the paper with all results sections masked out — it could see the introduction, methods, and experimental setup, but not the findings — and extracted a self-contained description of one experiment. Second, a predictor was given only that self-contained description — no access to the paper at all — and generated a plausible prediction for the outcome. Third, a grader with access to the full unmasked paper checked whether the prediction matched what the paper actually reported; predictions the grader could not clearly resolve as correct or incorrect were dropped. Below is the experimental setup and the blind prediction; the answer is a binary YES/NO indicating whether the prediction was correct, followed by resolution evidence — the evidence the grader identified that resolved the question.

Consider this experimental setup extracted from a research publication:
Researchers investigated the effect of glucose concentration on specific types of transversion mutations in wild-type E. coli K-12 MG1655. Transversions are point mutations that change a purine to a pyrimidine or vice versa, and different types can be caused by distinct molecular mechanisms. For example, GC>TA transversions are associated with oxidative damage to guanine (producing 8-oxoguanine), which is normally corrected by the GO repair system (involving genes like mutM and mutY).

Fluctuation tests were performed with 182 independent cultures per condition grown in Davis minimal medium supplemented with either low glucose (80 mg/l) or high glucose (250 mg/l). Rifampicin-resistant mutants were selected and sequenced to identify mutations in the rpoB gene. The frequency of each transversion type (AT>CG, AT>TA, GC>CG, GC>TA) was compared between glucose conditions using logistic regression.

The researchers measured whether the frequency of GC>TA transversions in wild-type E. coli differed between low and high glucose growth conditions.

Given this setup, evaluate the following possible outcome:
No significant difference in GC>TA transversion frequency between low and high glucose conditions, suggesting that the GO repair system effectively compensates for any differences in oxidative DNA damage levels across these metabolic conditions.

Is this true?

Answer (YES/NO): YES